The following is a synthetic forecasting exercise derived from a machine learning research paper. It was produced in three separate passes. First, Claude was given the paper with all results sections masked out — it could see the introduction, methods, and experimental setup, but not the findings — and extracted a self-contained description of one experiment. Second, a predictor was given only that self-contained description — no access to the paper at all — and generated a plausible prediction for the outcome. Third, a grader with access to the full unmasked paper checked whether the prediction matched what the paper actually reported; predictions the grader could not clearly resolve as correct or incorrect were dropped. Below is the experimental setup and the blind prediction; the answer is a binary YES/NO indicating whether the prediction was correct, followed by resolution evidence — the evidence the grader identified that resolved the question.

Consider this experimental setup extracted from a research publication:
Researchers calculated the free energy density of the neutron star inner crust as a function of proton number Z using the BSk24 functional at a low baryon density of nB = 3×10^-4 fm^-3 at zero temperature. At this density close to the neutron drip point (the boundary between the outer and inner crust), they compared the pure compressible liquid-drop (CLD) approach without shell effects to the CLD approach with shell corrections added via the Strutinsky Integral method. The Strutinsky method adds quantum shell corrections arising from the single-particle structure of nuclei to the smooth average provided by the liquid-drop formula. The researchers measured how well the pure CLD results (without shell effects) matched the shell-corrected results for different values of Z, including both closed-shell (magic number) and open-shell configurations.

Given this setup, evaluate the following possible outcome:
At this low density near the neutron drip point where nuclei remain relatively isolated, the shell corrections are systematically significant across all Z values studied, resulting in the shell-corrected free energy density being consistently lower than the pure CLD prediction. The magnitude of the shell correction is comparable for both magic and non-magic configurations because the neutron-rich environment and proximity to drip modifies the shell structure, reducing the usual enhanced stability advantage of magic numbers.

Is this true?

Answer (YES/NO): NO